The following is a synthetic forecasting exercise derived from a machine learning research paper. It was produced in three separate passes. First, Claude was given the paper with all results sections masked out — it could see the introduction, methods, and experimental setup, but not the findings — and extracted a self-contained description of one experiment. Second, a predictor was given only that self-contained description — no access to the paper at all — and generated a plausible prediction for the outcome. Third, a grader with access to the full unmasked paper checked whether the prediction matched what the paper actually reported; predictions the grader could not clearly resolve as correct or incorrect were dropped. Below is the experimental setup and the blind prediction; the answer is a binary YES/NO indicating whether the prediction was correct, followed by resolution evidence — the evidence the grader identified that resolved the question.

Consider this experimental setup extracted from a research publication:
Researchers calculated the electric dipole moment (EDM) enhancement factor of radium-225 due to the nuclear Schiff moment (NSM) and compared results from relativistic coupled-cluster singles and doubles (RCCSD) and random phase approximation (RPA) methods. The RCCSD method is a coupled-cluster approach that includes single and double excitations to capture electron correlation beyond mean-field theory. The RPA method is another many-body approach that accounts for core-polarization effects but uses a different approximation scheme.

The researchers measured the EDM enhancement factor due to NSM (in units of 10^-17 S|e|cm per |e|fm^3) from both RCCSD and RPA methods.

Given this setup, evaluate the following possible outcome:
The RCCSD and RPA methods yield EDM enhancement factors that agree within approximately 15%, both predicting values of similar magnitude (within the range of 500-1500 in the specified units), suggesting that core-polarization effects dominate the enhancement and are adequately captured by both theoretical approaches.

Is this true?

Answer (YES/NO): NO